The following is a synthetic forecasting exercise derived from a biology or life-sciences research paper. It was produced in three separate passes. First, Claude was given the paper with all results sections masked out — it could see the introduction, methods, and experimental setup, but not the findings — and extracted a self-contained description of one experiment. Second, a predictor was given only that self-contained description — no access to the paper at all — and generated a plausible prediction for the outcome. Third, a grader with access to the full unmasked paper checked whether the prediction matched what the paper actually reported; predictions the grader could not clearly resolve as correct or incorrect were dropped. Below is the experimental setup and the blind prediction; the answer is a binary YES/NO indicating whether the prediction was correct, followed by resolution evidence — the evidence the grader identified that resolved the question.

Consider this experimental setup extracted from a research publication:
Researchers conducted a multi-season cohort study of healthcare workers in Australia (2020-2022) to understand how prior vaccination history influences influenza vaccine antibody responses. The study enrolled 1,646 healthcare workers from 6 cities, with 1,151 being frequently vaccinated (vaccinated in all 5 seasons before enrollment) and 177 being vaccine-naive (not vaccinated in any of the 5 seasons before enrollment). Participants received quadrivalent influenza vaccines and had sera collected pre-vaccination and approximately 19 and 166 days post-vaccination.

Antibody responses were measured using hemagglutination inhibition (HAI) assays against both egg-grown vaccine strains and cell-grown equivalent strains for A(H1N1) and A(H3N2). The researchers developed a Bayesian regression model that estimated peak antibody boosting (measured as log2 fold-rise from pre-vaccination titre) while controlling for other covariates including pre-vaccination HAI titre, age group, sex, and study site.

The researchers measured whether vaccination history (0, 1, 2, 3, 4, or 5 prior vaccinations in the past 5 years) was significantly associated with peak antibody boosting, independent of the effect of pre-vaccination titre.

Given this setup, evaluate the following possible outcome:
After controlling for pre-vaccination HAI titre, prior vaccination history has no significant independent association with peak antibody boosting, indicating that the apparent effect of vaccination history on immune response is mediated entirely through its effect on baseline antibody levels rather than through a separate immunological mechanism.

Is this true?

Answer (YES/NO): NO